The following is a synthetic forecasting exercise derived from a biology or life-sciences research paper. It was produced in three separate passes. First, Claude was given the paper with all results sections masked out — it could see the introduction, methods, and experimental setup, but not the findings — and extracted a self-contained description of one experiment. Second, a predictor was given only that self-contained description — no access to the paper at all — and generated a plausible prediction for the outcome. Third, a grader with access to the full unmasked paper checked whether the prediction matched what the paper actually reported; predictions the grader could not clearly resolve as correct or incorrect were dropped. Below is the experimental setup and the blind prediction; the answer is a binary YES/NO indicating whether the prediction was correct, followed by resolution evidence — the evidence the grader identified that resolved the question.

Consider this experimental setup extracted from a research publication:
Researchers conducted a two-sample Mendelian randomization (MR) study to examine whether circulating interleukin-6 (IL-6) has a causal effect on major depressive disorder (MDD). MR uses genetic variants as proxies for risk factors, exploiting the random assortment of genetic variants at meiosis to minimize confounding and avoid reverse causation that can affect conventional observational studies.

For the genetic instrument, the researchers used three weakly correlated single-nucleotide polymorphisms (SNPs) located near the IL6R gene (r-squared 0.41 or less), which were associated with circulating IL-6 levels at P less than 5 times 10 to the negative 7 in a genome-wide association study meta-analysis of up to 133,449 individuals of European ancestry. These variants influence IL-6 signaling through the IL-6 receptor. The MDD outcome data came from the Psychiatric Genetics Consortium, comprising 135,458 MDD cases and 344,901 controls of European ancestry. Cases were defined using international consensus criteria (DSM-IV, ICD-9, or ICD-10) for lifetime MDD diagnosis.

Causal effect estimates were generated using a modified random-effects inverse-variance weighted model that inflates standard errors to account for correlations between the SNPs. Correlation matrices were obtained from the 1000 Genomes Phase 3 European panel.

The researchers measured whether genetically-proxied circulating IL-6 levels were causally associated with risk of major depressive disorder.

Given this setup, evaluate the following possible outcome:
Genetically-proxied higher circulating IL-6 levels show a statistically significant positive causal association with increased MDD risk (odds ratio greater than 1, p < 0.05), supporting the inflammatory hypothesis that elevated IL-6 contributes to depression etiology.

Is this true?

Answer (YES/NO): NO